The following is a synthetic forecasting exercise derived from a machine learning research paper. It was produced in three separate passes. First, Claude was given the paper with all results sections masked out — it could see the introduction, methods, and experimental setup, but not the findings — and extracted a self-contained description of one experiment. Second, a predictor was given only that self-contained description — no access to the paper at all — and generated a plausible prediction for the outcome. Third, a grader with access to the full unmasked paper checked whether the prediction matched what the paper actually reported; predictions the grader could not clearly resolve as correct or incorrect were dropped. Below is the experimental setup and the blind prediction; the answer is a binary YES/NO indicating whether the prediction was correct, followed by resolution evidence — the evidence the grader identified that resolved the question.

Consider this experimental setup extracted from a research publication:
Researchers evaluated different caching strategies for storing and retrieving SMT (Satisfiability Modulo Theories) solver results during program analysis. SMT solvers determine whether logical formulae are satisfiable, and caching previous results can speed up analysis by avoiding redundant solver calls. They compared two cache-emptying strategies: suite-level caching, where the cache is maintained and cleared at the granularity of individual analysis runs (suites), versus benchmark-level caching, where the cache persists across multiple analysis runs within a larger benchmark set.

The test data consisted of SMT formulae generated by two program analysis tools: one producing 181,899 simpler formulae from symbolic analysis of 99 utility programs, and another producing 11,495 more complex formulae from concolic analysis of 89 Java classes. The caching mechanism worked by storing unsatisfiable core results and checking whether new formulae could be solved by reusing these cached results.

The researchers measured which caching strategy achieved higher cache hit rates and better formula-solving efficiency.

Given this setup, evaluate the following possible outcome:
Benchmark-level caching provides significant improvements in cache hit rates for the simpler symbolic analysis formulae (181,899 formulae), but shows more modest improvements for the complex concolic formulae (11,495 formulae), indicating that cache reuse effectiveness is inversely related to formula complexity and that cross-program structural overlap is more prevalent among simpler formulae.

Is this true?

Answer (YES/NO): NO